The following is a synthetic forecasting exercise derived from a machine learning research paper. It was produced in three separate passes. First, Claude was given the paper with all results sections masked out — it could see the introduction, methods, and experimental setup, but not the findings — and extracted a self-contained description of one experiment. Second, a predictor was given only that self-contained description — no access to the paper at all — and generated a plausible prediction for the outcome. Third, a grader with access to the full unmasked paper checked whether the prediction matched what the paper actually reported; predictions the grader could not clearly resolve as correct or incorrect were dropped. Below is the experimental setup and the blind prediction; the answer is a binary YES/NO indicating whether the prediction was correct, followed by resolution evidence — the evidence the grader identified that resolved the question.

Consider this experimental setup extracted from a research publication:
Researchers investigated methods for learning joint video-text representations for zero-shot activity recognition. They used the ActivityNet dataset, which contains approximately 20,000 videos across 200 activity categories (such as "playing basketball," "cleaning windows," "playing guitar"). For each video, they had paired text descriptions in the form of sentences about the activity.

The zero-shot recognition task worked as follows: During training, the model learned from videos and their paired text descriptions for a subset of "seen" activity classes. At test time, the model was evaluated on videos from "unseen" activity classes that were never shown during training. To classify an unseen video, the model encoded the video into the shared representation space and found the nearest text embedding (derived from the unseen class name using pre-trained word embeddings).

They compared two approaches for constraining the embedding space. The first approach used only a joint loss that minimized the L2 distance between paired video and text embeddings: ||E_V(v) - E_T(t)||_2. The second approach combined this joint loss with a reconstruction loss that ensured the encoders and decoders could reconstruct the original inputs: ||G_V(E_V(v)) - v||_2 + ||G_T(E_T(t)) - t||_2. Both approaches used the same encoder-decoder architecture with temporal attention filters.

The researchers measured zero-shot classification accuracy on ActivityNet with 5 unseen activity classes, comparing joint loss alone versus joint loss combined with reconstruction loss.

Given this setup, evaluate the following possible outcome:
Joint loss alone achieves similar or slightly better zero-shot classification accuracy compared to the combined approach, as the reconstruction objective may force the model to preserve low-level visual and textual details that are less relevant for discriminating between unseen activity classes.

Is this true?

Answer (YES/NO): NO